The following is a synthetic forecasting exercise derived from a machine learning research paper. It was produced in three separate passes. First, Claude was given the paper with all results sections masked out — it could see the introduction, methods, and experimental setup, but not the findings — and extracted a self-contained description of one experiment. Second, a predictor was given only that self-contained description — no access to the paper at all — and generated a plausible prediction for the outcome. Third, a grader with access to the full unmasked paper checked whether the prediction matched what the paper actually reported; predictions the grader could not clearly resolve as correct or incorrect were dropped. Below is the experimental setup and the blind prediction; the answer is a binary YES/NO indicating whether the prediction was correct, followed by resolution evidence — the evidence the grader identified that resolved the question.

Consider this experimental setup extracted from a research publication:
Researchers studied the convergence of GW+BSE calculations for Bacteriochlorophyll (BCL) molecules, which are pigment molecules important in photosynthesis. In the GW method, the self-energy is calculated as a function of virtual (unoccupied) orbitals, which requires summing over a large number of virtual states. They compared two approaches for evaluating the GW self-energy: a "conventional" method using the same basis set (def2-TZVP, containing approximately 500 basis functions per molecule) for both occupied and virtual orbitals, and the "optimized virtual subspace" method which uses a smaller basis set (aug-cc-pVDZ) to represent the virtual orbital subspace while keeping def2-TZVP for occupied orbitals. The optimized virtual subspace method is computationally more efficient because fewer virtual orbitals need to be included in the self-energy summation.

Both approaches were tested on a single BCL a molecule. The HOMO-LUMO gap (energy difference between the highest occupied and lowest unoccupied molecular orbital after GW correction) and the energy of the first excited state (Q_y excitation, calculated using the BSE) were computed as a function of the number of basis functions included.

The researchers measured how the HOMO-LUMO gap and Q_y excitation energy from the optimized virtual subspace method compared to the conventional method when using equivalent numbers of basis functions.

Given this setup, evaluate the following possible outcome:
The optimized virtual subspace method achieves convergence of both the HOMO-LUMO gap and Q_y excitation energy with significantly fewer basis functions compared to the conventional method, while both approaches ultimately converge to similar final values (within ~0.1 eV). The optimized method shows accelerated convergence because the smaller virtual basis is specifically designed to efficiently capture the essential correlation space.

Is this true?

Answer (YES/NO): NO